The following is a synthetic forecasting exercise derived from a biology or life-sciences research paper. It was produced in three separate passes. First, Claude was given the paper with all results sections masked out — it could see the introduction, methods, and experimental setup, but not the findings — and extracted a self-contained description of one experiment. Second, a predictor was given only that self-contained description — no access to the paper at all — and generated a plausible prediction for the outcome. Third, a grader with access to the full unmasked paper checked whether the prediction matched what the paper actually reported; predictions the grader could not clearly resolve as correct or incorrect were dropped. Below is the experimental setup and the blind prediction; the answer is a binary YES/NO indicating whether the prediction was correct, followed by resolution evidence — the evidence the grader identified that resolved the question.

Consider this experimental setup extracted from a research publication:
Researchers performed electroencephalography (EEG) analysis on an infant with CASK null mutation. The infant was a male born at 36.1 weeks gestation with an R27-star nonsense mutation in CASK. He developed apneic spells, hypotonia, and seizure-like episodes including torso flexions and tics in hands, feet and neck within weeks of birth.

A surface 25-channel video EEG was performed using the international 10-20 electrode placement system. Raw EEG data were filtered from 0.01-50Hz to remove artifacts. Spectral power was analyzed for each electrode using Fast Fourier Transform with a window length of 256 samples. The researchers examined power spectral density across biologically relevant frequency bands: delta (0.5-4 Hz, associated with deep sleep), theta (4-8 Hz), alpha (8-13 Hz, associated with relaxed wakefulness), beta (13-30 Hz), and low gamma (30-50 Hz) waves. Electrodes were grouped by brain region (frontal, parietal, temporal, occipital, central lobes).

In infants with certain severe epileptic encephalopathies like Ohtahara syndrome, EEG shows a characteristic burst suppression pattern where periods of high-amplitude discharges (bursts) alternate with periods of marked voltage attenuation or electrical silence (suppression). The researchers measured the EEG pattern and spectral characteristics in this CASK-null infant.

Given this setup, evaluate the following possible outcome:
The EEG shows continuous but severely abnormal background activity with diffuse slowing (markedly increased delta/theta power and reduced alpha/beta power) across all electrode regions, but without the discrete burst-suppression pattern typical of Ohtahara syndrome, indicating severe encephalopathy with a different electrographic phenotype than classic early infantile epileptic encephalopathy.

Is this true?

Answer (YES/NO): NO